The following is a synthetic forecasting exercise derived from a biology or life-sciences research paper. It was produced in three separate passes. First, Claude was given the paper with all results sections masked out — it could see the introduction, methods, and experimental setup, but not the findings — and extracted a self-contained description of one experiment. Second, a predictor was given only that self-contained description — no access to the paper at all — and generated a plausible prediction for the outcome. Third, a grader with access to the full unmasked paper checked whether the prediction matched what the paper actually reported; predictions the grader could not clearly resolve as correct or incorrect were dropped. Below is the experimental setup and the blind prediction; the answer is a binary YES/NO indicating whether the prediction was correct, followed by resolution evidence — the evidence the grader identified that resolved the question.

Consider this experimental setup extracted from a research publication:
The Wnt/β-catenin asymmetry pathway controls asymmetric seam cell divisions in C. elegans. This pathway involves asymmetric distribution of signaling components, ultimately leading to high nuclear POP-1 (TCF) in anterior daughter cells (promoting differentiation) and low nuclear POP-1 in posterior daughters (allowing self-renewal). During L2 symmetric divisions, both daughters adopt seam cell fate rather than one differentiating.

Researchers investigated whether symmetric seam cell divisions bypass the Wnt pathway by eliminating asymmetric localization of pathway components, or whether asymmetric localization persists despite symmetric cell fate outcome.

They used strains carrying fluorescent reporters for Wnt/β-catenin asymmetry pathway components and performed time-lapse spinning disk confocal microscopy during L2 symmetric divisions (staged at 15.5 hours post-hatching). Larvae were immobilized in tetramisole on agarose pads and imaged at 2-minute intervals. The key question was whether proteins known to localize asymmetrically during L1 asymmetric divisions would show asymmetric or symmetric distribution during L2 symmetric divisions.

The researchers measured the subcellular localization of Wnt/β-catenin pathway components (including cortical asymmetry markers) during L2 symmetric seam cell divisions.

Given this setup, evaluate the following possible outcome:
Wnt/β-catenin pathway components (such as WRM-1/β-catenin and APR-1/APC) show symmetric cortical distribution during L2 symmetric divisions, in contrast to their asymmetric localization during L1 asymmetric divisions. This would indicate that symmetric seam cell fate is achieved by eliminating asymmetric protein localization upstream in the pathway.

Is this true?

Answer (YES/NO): NO